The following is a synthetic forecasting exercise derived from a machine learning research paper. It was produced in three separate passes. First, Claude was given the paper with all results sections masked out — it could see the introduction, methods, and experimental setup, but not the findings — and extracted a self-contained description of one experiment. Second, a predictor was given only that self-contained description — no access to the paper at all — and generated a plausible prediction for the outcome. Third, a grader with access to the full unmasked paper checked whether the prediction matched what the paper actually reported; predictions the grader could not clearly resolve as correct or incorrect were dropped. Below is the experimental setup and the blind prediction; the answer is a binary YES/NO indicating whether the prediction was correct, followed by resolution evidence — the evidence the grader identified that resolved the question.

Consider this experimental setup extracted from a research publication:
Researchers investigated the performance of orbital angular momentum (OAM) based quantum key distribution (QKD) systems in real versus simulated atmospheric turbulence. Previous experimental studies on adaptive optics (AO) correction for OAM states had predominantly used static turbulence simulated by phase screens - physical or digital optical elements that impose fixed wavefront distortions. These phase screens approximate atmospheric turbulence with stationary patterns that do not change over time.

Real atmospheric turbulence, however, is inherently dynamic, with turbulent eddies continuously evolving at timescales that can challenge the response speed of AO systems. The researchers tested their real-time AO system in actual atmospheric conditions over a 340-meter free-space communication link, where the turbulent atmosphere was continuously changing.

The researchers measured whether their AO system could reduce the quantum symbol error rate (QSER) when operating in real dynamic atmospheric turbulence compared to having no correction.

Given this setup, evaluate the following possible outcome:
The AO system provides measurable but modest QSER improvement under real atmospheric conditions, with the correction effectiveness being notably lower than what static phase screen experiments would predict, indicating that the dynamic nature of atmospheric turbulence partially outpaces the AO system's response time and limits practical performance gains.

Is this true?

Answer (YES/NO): NO